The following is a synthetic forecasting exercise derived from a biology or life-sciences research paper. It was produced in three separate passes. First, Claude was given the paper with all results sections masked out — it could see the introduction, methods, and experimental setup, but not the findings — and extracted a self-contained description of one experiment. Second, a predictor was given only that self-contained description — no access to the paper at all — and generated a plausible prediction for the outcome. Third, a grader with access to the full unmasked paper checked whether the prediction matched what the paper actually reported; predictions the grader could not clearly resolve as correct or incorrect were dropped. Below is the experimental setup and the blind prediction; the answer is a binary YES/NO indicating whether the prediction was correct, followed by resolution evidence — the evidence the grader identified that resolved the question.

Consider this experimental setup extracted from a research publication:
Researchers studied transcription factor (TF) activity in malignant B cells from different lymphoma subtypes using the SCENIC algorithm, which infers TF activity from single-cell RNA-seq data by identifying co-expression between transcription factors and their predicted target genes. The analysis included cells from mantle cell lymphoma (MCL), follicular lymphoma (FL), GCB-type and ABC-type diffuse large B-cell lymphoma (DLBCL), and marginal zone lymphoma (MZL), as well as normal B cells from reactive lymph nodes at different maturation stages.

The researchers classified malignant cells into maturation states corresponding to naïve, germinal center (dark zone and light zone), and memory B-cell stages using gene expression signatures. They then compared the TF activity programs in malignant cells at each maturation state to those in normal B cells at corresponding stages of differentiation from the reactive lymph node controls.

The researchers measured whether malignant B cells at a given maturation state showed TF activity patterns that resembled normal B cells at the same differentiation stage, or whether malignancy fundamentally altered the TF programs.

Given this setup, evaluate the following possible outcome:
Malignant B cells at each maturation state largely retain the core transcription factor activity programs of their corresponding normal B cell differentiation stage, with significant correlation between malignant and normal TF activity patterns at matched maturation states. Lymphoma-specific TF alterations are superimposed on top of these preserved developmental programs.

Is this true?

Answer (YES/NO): YES